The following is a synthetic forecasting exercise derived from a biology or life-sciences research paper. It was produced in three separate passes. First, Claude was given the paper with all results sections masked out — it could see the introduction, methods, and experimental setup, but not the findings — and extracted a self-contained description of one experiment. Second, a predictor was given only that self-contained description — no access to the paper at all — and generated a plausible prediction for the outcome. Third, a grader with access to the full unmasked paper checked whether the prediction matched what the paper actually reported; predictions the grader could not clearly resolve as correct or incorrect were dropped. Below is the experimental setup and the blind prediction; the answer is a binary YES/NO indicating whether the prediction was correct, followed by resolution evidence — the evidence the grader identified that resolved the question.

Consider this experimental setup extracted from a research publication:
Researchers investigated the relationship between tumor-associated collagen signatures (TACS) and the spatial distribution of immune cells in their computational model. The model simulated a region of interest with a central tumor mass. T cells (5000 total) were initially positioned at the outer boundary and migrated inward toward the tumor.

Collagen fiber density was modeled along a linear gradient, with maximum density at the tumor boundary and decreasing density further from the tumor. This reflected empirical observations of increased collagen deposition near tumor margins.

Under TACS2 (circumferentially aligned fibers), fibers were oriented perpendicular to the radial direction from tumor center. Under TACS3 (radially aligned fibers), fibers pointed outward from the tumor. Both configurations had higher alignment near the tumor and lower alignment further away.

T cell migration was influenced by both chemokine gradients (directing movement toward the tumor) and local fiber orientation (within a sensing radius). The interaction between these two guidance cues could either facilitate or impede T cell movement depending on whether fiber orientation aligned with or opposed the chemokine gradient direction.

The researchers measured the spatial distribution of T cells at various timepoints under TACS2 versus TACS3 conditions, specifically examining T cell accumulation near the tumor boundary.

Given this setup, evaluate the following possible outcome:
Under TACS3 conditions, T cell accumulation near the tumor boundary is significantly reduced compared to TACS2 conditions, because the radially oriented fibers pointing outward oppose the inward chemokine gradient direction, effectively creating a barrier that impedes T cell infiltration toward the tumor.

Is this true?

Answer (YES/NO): NO